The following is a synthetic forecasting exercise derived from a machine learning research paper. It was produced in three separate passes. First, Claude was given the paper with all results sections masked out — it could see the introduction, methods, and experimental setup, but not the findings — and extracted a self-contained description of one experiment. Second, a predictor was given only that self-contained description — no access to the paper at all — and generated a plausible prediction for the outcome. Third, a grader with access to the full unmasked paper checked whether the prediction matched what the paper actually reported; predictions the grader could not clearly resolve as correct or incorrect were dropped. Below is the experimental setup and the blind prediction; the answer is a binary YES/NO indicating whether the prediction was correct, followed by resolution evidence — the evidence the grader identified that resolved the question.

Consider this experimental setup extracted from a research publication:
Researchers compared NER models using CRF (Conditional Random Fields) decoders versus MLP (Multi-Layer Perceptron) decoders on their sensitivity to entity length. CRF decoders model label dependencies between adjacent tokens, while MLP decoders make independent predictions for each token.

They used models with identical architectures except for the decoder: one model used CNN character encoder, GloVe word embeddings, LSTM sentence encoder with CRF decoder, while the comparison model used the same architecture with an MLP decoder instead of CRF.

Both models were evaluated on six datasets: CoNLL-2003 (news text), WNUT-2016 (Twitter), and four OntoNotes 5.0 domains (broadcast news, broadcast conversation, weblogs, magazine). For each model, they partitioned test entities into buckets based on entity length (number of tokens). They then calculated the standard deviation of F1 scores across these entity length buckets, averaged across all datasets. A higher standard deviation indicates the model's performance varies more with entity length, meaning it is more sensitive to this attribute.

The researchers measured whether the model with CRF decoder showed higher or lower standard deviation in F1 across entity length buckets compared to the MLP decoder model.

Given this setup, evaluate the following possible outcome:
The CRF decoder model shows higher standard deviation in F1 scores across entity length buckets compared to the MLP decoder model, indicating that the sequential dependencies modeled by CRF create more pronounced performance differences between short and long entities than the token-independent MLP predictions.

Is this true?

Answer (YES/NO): YES